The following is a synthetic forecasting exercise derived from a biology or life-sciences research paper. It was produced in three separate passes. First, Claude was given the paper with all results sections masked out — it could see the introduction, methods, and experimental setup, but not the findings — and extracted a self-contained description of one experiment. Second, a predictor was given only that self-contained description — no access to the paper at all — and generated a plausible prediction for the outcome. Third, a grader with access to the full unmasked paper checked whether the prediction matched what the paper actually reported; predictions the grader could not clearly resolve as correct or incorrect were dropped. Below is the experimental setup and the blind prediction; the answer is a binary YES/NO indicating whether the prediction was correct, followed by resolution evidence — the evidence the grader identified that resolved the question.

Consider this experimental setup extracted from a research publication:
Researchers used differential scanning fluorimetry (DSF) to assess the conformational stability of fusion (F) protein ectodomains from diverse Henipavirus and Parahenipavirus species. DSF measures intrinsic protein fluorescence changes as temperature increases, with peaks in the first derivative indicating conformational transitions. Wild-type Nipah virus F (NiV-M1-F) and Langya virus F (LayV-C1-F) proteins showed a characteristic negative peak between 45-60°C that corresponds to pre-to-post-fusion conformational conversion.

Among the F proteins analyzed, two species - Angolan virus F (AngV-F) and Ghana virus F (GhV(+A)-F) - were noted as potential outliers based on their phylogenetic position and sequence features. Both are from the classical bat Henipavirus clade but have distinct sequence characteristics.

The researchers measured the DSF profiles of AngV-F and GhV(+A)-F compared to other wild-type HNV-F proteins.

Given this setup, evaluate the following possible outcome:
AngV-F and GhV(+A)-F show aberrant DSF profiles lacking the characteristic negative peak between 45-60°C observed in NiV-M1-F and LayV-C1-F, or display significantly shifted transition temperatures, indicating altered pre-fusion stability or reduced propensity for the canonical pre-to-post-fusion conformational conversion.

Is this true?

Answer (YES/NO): YES